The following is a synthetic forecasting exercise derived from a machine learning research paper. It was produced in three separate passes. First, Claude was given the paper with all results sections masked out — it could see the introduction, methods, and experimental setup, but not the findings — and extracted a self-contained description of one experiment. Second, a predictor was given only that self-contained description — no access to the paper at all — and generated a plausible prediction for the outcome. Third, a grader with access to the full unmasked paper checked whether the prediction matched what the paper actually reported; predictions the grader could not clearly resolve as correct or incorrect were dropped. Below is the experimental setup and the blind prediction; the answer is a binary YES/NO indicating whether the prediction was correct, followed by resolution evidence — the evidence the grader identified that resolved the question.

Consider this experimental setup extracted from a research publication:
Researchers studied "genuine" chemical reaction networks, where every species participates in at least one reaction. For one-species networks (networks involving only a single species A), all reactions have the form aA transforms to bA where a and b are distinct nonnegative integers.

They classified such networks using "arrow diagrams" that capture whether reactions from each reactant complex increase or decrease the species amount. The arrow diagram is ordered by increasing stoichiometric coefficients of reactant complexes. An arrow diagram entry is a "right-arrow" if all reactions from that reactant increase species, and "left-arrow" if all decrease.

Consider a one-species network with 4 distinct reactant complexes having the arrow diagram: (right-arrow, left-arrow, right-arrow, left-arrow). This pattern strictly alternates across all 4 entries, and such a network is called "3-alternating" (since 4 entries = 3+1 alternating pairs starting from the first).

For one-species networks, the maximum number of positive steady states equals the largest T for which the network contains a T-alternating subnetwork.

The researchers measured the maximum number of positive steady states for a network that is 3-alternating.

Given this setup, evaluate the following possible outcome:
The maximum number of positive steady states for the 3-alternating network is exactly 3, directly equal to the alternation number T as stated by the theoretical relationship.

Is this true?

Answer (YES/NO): YES